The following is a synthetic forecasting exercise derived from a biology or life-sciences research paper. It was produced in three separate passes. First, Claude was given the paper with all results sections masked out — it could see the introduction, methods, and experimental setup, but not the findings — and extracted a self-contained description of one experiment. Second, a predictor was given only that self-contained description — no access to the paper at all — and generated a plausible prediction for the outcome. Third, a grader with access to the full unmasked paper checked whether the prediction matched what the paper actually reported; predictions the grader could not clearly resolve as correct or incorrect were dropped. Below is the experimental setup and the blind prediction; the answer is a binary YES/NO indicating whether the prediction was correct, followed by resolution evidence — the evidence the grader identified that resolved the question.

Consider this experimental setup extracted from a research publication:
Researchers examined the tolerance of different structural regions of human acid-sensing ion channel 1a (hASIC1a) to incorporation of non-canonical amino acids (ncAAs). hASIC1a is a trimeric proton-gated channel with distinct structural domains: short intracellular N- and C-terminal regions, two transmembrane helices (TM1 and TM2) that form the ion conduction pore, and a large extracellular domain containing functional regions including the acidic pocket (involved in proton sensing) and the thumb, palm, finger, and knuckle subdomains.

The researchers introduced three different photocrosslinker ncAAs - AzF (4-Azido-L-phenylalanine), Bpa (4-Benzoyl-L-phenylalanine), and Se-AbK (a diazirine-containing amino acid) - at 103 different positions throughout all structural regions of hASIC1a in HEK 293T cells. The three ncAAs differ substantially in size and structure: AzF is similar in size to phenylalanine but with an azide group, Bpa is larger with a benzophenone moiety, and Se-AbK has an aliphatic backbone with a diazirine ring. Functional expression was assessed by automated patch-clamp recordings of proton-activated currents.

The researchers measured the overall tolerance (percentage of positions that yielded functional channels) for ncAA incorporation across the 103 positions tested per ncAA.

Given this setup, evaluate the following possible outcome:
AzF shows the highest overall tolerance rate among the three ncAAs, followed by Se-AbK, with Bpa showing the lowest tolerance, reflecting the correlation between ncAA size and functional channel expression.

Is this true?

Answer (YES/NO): NO